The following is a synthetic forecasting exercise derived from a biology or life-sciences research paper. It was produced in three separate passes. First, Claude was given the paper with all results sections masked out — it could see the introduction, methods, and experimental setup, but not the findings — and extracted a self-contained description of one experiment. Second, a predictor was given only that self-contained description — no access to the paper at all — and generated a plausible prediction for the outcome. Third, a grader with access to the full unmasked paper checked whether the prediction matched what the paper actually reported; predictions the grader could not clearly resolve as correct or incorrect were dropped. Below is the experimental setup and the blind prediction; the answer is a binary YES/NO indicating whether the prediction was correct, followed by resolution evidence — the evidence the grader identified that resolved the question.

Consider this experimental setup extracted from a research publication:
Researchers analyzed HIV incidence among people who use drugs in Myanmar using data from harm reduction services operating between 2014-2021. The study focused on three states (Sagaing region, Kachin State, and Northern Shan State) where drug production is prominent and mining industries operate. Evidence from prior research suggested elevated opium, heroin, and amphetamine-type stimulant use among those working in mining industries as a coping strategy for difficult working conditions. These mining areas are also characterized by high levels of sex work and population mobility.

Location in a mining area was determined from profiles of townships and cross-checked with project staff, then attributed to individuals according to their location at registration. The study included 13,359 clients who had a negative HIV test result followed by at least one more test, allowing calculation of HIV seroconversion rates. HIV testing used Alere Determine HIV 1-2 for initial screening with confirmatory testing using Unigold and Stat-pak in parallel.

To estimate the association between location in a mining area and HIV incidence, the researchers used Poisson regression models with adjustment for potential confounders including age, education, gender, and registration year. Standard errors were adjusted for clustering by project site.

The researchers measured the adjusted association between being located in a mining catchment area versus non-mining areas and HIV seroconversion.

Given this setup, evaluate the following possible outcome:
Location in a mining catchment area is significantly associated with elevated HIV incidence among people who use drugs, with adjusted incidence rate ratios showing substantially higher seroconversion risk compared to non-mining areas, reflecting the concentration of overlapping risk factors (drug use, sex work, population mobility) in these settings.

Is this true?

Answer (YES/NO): NO